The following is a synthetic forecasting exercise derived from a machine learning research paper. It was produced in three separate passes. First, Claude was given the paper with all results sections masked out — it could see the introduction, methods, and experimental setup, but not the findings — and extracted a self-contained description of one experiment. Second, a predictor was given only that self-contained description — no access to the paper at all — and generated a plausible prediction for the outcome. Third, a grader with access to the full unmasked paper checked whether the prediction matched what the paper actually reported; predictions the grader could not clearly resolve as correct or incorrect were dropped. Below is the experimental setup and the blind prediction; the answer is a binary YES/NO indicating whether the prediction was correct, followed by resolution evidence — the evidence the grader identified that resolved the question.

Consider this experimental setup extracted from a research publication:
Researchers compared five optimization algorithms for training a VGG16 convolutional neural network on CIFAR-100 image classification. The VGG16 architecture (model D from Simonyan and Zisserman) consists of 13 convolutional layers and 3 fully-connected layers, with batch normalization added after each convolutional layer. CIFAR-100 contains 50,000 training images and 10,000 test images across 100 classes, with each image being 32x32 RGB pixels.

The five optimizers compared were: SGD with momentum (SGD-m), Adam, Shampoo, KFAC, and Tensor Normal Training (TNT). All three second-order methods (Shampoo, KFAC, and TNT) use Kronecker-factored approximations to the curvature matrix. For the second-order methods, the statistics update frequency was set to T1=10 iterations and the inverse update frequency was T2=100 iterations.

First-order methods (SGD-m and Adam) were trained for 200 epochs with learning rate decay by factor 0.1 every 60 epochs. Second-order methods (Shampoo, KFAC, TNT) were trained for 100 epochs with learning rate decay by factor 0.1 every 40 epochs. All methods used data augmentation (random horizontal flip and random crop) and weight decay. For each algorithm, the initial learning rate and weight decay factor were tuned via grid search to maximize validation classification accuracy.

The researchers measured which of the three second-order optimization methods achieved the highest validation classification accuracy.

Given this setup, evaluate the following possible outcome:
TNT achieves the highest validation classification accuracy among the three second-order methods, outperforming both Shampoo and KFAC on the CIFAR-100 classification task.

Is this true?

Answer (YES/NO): NO